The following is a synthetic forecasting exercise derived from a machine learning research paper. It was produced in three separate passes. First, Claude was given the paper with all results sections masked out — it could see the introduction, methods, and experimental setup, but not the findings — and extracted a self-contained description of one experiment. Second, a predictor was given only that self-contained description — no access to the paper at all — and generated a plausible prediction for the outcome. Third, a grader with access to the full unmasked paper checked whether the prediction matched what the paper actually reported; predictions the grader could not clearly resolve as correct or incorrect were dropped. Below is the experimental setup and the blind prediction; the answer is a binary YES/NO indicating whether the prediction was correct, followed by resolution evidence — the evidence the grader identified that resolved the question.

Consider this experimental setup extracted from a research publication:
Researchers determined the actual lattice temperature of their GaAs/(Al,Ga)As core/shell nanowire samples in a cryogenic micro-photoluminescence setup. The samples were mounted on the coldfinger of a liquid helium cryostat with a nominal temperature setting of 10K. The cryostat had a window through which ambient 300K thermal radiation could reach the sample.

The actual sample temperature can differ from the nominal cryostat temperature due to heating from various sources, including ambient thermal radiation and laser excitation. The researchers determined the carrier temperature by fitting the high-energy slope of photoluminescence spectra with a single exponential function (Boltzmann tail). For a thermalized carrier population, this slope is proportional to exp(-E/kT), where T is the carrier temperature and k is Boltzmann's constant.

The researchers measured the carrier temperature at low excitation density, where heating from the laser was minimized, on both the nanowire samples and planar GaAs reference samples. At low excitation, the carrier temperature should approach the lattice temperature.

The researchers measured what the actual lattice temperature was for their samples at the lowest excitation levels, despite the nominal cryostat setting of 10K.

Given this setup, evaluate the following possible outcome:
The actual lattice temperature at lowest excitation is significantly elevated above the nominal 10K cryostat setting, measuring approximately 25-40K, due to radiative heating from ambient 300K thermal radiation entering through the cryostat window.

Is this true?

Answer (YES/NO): YES